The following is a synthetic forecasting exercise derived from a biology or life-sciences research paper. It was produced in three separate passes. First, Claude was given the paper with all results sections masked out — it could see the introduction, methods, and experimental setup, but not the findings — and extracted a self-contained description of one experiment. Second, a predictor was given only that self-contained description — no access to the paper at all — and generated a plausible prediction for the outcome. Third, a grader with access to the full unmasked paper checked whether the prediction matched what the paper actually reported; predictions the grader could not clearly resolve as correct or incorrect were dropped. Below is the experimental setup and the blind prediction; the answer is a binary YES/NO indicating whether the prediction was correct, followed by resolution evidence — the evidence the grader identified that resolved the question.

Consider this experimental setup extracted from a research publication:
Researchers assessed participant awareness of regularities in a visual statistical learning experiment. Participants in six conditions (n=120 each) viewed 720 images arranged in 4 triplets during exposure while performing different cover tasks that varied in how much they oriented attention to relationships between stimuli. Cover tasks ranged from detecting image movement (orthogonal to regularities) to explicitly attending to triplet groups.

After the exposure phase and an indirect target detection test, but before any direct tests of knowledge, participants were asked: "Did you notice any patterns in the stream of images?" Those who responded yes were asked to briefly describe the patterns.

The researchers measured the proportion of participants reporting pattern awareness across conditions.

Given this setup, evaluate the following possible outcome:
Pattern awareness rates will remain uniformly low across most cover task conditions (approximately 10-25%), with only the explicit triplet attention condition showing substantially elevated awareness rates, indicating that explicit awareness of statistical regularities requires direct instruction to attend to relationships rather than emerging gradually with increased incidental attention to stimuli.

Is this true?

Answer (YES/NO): NO